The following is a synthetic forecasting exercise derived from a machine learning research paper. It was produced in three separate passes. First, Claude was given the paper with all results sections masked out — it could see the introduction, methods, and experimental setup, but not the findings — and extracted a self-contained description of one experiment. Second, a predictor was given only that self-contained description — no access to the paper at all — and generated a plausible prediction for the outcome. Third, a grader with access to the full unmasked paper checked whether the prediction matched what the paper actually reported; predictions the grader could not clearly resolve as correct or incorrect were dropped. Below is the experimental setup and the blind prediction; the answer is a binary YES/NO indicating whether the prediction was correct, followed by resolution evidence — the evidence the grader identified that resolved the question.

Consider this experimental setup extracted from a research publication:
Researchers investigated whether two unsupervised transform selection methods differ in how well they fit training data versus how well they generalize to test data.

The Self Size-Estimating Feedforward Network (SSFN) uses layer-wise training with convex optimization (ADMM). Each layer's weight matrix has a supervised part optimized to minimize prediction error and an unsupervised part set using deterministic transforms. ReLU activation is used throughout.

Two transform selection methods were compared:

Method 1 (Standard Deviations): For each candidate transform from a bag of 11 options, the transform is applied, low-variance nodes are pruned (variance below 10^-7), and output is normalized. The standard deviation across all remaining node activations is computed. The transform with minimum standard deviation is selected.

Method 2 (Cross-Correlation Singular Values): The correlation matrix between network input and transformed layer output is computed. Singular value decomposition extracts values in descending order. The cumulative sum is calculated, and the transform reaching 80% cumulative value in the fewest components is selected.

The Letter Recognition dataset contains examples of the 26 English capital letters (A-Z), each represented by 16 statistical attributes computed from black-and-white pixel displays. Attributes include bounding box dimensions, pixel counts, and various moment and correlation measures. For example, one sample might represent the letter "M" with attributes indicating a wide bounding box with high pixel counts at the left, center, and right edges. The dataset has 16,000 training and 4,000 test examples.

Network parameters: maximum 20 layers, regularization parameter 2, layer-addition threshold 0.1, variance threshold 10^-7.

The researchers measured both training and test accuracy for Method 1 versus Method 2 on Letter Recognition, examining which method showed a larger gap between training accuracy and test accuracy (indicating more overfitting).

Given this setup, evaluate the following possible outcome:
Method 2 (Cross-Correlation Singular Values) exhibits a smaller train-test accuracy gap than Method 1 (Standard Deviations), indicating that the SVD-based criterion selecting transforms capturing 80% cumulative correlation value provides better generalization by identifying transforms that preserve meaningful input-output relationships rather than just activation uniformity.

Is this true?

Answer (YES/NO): YES